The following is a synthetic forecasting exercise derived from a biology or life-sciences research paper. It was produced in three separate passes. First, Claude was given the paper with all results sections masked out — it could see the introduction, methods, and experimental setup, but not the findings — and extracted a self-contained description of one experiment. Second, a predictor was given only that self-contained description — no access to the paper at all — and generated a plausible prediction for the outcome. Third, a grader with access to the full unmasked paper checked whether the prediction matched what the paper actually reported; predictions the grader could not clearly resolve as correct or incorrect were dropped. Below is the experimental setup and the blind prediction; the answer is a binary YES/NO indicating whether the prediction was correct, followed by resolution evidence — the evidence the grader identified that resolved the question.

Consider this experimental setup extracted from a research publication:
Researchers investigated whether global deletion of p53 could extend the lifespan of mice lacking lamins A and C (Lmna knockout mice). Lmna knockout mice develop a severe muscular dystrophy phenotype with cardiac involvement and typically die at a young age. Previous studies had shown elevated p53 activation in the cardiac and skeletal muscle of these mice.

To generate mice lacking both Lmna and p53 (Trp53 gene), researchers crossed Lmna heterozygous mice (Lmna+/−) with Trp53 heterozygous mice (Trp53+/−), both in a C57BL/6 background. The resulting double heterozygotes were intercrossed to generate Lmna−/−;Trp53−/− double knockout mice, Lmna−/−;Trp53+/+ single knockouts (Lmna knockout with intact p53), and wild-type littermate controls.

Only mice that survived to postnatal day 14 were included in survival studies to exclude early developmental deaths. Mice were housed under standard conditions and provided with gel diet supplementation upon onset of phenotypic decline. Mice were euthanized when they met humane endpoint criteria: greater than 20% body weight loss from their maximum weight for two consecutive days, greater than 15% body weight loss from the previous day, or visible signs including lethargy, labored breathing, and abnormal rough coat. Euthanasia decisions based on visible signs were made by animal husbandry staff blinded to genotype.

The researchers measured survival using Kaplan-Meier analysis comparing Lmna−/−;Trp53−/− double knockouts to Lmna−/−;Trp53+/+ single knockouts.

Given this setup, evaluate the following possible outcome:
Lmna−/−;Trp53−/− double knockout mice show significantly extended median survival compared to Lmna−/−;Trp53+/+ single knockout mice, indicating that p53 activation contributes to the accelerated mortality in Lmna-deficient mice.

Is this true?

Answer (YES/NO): NO